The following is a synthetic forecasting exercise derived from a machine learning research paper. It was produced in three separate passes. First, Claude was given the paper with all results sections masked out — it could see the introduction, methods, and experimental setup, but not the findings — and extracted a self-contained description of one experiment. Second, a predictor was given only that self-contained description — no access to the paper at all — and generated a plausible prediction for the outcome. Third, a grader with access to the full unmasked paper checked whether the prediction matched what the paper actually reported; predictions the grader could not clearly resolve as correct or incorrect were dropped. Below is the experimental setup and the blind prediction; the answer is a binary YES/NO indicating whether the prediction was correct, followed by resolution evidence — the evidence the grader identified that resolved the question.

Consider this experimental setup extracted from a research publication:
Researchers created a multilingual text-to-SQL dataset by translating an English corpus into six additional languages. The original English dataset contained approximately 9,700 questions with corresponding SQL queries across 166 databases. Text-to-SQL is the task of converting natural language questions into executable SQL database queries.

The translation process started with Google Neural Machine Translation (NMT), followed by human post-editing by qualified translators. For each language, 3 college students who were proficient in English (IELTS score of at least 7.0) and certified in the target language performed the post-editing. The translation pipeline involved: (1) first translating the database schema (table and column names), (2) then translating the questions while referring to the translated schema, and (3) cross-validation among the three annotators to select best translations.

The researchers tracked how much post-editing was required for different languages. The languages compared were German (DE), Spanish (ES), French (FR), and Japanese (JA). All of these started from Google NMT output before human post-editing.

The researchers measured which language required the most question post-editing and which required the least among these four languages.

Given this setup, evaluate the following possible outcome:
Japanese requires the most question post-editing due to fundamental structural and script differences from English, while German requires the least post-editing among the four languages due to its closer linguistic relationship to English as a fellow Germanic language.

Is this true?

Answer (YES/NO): NO